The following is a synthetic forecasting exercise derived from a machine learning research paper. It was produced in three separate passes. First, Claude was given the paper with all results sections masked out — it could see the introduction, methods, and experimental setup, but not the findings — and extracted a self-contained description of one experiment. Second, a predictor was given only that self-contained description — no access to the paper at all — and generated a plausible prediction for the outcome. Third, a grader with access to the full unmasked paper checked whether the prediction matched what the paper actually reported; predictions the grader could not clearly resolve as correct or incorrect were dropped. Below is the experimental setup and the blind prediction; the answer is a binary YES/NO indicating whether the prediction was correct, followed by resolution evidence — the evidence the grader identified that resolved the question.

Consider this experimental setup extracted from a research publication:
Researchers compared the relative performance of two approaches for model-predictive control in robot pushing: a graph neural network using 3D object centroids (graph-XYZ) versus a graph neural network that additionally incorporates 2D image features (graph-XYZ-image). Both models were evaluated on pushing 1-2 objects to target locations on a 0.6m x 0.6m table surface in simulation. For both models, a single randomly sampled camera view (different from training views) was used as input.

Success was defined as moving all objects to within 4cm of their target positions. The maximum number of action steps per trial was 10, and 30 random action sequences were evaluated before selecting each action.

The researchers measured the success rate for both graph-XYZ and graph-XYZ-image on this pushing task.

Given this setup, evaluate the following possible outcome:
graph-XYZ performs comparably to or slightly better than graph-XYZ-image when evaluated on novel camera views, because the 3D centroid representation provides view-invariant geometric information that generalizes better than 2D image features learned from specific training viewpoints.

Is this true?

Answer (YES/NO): YES